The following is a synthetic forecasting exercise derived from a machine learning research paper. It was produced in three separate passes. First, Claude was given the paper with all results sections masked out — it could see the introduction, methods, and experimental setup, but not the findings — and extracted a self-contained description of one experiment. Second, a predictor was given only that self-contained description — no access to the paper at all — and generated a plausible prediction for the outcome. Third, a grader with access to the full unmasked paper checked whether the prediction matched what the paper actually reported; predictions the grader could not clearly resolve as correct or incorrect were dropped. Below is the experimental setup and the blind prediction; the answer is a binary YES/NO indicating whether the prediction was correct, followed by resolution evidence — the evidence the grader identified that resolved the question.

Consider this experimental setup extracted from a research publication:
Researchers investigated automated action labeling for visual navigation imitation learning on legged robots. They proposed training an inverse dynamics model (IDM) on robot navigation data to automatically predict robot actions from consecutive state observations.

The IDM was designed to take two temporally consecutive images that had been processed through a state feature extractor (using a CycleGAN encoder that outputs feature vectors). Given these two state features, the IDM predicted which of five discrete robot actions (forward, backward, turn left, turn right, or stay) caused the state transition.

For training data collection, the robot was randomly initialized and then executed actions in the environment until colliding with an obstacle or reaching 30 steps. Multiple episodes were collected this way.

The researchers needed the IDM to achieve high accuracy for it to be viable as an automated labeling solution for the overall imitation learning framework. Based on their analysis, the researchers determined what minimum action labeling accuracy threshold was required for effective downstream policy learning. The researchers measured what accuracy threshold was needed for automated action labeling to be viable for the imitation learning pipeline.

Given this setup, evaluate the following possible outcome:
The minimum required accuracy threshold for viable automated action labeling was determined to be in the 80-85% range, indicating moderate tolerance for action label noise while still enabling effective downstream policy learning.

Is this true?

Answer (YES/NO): NO